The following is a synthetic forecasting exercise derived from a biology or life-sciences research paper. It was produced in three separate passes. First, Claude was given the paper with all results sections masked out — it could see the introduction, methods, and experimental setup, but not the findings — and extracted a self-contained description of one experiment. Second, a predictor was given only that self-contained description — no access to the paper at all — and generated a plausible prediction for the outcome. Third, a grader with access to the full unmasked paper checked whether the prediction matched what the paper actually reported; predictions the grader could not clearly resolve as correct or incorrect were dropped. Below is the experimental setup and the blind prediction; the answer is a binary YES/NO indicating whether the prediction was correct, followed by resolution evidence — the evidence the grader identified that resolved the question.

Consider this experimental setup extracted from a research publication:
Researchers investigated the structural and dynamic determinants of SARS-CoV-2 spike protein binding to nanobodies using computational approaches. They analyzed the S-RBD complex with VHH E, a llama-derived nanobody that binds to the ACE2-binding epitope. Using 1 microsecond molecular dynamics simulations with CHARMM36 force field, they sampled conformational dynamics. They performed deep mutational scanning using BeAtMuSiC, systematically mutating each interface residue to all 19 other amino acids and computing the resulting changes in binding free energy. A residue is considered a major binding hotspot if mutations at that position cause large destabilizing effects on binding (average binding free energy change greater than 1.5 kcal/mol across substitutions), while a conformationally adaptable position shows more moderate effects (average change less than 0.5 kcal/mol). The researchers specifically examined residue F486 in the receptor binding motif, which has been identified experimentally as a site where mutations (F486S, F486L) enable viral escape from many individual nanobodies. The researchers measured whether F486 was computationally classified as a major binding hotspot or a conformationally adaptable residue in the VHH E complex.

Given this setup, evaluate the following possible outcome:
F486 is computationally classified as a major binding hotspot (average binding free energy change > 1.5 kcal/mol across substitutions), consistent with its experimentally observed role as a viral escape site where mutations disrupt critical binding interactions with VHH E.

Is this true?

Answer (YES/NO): YES